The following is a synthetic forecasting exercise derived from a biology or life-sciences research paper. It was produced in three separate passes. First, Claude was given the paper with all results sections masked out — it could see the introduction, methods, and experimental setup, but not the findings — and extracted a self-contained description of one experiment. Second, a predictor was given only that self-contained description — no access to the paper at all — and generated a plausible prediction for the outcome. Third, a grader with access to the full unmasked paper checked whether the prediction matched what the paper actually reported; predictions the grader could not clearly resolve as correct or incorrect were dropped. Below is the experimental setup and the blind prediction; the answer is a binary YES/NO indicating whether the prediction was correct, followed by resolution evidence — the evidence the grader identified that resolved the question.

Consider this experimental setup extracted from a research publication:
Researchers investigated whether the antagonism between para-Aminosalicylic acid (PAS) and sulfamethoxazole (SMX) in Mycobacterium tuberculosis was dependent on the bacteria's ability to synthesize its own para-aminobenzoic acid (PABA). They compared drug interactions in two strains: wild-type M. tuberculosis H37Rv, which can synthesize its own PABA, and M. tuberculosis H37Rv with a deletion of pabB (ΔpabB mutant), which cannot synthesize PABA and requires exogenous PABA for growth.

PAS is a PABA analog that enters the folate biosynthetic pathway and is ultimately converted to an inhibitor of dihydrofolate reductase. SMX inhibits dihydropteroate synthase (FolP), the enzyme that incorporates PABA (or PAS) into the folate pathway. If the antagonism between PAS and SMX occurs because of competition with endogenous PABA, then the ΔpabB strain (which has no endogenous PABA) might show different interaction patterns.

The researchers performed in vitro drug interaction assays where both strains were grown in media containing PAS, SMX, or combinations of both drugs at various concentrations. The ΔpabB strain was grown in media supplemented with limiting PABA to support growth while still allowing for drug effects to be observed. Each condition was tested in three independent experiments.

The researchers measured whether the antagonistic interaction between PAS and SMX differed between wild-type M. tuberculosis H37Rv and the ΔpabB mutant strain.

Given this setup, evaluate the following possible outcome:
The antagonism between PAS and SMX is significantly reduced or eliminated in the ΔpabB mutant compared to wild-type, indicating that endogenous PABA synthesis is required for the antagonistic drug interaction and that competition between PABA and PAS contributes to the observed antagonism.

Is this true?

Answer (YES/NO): NO